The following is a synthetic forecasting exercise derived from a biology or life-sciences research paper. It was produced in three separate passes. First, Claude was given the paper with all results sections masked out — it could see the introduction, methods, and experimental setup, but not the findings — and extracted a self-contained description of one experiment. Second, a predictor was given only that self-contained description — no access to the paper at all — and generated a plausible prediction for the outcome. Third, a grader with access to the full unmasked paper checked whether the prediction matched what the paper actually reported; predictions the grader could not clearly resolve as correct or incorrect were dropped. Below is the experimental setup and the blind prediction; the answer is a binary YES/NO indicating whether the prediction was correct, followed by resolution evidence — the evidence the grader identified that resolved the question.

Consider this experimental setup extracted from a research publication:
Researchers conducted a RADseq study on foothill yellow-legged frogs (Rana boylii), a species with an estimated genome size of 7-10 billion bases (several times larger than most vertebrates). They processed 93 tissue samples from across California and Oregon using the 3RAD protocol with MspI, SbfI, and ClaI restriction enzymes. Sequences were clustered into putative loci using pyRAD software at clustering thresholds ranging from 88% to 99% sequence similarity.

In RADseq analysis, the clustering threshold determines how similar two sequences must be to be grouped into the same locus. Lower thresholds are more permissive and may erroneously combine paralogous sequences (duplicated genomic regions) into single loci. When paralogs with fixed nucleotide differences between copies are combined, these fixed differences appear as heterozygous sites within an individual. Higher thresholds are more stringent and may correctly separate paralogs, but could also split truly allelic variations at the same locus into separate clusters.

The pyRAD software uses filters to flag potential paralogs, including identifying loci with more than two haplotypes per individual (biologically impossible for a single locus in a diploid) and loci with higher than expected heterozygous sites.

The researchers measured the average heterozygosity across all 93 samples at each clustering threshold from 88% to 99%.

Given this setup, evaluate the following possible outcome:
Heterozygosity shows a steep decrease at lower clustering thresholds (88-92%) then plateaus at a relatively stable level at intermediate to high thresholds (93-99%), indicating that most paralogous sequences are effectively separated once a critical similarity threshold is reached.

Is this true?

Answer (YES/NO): NO